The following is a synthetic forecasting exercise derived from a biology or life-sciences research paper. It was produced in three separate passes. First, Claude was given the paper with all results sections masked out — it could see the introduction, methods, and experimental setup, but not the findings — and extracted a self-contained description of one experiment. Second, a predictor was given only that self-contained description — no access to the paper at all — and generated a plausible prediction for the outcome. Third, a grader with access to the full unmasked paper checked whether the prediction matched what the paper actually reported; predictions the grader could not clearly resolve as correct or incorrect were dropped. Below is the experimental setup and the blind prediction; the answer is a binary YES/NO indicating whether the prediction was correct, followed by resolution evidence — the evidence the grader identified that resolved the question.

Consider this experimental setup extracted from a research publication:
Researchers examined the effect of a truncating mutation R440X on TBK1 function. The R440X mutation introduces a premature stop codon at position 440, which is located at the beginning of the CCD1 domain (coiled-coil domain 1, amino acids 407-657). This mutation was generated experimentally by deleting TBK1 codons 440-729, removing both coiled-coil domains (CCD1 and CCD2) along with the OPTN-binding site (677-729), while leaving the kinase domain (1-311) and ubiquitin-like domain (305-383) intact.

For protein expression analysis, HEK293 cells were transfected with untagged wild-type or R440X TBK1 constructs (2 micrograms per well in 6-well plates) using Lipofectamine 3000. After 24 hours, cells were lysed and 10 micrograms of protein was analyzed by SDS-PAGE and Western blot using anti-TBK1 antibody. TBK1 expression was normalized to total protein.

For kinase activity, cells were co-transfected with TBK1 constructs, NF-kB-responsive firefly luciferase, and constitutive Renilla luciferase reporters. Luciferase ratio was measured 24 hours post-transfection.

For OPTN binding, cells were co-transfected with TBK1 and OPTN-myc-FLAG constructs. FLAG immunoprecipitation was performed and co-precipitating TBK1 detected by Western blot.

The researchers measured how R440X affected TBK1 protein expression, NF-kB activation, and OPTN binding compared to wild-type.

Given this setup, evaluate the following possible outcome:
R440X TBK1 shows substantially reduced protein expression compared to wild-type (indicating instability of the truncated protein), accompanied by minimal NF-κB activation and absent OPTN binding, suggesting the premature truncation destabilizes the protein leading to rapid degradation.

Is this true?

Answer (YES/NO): NO